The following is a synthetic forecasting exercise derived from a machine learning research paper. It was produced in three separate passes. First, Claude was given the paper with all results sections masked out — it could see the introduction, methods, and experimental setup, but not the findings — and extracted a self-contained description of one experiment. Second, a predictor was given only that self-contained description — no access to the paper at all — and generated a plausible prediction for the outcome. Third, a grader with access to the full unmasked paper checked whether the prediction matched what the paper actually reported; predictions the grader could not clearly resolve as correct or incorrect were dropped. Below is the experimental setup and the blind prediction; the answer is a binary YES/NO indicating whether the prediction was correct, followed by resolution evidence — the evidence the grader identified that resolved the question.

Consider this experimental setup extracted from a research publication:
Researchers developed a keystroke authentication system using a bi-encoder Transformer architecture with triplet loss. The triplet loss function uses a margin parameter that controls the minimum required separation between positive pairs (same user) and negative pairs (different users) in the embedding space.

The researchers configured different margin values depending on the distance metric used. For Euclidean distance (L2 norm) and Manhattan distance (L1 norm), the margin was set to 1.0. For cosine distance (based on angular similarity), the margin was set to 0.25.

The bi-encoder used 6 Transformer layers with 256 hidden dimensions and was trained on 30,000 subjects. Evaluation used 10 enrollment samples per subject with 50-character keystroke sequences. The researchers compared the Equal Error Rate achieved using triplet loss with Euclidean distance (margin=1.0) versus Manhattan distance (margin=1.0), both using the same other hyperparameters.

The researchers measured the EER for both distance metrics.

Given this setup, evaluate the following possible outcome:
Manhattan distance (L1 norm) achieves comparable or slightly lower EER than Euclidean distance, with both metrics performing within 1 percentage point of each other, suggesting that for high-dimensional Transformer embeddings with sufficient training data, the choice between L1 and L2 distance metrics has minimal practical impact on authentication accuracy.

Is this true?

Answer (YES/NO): YES